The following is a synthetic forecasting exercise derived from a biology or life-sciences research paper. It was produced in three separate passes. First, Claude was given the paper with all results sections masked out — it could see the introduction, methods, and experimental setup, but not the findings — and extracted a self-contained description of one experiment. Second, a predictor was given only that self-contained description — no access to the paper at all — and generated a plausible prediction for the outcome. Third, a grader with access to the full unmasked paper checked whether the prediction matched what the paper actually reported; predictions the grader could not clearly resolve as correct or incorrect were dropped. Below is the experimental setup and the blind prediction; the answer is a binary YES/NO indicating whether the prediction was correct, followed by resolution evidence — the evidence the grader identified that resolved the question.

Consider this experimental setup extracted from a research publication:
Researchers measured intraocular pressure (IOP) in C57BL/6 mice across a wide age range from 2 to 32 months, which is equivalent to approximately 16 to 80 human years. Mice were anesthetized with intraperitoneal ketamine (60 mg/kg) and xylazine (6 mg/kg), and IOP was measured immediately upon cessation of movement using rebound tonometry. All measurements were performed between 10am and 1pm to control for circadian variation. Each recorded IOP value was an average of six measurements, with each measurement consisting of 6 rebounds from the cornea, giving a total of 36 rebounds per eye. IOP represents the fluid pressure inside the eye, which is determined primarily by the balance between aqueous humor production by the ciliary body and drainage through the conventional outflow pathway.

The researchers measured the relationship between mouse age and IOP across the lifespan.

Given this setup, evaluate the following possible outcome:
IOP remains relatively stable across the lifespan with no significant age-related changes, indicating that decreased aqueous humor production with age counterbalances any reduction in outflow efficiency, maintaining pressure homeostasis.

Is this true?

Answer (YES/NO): NO